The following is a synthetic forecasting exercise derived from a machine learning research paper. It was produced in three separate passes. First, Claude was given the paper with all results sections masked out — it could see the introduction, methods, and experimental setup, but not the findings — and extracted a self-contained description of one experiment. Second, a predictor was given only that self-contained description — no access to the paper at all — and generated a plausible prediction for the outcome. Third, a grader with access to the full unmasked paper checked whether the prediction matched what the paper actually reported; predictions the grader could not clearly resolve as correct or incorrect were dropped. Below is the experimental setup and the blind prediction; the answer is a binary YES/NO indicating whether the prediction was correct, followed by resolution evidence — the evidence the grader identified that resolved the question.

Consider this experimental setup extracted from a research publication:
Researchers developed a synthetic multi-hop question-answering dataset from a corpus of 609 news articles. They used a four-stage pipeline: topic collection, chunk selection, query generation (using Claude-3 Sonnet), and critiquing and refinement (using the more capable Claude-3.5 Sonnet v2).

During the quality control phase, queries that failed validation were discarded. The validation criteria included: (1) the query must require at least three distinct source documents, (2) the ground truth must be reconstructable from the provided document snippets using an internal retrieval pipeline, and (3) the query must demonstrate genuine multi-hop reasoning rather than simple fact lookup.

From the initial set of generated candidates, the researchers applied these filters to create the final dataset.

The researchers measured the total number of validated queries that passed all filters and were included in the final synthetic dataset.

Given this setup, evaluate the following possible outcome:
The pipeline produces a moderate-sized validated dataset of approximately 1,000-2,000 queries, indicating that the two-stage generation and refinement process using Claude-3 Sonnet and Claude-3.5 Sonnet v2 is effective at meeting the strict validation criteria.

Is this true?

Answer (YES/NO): NO